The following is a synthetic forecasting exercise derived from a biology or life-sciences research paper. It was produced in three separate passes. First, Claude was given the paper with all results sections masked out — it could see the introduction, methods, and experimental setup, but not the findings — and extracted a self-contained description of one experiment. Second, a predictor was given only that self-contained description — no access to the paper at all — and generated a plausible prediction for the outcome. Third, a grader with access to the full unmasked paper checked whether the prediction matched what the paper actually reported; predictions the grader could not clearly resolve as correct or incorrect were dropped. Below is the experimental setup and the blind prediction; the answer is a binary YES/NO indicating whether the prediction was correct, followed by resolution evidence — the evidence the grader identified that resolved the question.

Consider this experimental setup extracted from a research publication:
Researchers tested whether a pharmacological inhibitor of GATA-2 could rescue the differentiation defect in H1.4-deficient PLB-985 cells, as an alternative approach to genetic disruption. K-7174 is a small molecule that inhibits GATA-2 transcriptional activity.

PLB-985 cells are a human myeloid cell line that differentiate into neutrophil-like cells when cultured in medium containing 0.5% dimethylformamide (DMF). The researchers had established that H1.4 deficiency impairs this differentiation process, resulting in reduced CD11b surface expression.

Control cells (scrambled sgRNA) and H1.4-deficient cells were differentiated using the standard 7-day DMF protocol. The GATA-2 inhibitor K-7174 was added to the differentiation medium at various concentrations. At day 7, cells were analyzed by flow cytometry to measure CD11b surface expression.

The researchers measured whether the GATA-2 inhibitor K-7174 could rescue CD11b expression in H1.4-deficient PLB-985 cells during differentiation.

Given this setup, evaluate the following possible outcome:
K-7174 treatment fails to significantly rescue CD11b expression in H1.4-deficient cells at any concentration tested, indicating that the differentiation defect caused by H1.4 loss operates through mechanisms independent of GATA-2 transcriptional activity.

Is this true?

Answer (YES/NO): NO